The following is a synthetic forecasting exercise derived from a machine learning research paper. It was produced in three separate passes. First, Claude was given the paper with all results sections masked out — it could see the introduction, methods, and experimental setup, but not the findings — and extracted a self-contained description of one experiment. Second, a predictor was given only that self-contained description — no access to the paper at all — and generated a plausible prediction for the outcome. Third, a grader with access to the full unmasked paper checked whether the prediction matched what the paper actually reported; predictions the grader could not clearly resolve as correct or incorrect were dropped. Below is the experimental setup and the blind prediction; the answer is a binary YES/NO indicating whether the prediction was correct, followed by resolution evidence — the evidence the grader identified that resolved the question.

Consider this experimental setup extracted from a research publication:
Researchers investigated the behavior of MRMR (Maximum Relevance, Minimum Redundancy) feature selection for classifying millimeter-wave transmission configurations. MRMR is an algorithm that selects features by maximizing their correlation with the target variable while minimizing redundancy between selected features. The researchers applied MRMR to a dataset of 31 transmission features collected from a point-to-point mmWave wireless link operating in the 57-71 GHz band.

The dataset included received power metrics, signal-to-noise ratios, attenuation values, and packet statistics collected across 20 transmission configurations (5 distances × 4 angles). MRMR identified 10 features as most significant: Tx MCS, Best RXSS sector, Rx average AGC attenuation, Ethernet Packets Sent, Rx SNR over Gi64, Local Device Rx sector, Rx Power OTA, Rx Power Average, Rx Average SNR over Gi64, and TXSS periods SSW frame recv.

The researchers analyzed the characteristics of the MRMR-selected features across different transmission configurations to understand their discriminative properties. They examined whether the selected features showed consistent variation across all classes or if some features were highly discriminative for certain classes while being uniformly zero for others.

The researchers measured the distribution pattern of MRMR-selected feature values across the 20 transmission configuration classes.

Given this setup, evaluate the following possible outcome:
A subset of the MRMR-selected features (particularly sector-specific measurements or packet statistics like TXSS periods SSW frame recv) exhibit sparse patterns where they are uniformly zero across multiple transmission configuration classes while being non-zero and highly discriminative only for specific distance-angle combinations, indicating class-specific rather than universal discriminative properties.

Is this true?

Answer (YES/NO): YES